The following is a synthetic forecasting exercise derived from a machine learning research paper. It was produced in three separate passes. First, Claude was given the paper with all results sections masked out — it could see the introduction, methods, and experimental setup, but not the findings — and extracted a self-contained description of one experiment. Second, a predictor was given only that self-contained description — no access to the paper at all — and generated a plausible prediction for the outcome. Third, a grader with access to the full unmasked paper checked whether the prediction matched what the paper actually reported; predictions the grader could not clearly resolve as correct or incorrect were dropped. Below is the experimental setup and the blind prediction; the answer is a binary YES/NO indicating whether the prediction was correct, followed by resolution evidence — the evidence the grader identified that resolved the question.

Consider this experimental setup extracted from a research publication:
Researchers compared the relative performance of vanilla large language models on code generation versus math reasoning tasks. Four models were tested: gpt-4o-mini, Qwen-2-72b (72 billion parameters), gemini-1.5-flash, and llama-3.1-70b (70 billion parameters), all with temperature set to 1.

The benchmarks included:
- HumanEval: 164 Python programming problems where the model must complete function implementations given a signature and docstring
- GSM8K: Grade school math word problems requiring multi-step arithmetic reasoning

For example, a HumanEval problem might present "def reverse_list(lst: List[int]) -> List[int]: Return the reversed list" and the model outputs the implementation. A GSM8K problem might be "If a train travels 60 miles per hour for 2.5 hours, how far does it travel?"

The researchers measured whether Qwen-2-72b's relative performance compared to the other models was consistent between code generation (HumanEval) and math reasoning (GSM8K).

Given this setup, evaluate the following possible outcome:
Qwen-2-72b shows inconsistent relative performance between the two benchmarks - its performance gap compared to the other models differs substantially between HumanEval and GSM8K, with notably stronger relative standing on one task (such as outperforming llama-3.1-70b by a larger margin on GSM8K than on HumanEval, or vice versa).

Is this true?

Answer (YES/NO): YES